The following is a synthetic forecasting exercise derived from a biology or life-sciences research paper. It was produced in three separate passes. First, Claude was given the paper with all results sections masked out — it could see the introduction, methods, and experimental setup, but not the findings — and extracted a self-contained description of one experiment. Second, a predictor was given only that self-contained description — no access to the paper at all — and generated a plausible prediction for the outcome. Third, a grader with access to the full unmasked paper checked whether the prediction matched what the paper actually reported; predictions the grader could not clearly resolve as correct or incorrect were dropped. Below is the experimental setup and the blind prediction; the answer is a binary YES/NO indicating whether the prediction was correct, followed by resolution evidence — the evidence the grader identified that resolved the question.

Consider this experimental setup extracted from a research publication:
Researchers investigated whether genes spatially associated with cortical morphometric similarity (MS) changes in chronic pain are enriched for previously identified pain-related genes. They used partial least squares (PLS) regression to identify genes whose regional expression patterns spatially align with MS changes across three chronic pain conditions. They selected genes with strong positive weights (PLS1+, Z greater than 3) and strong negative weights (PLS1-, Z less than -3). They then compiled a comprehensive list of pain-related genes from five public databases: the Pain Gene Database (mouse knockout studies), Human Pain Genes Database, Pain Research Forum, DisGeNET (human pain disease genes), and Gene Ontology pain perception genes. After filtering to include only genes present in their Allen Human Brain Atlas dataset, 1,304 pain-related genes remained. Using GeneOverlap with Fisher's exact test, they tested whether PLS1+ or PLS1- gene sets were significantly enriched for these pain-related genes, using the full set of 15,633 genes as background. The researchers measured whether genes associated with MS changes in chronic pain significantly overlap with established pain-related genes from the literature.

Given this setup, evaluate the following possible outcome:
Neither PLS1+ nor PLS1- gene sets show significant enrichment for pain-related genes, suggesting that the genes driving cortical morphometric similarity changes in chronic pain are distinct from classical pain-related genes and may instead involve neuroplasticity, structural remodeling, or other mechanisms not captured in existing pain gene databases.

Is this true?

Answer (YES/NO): NO